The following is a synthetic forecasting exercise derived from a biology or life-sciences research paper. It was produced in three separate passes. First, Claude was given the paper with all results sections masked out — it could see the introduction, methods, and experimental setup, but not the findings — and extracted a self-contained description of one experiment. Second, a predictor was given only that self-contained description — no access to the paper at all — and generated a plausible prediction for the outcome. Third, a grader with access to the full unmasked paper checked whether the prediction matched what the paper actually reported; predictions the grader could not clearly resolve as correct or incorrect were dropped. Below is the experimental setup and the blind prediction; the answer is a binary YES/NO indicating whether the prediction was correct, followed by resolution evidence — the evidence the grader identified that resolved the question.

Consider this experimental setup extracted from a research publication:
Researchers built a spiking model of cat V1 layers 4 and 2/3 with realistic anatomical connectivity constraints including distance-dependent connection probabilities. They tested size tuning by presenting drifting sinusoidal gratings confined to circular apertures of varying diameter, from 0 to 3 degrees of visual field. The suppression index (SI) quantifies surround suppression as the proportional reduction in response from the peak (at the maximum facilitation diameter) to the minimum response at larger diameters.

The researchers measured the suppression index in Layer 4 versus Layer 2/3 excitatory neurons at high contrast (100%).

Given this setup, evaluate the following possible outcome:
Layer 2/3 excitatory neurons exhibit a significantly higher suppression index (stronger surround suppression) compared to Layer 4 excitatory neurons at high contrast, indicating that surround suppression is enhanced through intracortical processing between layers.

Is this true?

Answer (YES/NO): YES